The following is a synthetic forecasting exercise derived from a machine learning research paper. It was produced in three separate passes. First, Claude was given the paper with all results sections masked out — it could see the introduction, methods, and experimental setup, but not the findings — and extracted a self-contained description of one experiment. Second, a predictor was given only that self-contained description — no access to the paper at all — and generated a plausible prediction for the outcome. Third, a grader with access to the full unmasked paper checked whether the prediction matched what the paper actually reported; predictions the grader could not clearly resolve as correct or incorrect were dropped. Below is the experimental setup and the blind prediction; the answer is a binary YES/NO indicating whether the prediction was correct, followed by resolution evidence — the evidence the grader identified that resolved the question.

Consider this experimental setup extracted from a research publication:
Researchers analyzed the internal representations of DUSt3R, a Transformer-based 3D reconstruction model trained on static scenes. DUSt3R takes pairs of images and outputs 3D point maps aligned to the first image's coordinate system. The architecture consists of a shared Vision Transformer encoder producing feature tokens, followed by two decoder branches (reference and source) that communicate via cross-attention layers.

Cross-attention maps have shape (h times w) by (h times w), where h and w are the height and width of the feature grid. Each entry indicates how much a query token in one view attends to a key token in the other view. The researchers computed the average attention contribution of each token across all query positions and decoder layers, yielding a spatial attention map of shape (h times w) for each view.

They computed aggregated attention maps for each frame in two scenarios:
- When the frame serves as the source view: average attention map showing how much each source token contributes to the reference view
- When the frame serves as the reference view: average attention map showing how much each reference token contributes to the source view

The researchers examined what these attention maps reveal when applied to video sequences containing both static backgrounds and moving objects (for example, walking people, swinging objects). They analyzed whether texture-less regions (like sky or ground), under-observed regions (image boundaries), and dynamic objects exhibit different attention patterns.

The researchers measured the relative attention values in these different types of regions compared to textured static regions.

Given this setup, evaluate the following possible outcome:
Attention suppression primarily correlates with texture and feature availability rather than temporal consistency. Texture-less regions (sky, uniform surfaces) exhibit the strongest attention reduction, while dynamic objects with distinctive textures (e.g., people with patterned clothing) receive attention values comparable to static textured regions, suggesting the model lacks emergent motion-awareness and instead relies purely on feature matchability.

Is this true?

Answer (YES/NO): NO